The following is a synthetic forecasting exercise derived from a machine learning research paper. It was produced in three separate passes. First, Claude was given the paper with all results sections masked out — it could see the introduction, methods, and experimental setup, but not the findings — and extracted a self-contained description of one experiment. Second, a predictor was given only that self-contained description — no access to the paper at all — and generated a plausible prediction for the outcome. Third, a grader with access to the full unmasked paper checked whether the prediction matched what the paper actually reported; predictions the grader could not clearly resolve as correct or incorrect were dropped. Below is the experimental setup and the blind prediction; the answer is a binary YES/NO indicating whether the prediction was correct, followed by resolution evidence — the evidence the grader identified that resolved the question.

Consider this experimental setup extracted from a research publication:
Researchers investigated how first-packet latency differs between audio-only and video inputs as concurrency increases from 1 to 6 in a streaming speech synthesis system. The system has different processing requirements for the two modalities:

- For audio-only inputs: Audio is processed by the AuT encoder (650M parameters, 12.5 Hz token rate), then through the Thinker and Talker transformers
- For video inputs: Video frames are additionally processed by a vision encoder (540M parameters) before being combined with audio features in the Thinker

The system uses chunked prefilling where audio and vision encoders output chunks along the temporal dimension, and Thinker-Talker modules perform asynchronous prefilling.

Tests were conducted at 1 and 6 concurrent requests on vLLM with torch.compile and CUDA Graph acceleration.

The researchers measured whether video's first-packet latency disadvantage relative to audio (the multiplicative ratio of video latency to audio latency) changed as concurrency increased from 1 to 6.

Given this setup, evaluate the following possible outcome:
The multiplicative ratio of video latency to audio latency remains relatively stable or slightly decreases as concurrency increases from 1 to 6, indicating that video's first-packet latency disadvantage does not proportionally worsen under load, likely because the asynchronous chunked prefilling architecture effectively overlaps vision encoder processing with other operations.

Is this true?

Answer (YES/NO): YES